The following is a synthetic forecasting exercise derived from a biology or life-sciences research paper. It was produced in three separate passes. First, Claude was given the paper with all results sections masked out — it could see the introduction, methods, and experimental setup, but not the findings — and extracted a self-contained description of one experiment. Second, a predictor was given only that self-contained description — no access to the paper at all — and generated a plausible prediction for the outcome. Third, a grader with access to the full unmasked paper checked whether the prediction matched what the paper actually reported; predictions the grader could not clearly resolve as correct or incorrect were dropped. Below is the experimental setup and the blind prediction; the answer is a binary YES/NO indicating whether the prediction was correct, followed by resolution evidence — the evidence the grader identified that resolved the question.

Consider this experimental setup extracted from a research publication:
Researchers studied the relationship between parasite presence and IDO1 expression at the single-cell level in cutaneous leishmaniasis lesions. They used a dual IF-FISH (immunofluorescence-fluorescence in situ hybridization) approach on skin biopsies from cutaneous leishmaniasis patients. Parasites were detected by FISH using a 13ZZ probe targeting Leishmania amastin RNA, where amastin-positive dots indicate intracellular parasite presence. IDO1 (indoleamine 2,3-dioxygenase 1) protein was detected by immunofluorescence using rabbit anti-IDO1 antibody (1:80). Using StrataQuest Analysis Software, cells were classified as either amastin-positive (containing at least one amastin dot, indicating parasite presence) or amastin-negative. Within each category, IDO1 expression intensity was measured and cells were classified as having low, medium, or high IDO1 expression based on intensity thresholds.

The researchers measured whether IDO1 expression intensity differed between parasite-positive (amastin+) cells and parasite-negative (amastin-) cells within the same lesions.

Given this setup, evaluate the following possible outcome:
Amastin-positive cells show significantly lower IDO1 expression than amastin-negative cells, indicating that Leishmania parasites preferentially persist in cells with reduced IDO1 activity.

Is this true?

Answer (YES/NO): NO